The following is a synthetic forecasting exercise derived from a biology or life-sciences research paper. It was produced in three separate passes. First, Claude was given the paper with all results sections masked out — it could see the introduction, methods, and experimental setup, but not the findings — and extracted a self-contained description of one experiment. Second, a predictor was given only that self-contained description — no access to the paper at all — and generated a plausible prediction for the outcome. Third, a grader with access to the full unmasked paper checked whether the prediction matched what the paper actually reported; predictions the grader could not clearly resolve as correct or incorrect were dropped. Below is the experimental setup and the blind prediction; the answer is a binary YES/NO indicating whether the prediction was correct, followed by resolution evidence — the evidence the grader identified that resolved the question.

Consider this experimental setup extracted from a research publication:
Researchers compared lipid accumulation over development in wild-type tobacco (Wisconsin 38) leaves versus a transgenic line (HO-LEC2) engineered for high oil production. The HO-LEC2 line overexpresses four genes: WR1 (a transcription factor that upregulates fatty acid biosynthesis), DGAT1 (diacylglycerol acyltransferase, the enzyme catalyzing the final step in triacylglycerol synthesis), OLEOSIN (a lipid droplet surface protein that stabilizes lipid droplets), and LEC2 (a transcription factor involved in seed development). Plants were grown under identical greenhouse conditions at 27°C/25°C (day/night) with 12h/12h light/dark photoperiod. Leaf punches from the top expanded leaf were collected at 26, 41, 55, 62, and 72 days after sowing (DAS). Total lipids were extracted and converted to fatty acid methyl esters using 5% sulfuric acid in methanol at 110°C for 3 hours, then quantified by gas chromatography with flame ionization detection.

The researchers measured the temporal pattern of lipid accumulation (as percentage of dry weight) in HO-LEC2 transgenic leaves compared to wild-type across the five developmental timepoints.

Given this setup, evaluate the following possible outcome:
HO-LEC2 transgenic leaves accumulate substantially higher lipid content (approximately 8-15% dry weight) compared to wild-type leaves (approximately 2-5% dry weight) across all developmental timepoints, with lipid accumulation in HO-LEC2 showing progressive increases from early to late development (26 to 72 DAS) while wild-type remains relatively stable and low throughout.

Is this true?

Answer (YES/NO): NO